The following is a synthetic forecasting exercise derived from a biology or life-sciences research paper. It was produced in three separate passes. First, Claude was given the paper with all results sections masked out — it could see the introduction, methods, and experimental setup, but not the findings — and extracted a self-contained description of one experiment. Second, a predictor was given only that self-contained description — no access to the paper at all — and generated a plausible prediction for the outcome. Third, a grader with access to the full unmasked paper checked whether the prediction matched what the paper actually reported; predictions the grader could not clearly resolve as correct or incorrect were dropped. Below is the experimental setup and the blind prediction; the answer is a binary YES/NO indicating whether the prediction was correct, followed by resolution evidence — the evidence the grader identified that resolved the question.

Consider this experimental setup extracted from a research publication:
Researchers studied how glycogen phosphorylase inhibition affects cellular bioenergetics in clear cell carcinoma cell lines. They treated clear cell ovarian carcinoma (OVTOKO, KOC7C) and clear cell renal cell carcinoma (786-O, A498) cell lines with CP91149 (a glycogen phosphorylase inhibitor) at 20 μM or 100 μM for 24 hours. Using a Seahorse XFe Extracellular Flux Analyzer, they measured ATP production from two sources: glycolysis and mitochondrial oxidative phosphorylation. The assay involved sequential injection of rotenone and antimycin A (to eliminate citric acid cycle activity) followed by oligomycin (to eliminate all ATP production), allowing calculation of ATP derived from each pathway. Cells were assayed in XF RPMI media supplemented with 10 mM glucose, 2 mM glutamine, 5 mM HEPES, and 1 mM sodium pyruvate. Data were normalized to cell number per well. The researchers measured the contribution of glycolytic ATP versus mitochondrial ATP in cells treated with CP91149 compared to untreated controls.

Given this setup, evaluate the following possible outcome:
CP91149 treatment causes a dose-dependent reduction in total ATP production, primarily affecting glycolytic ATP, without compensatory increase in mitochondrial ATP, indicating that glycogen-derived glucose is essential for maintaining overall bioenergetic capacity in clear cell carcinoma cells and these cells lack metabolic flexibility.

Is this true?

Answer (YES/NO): NO